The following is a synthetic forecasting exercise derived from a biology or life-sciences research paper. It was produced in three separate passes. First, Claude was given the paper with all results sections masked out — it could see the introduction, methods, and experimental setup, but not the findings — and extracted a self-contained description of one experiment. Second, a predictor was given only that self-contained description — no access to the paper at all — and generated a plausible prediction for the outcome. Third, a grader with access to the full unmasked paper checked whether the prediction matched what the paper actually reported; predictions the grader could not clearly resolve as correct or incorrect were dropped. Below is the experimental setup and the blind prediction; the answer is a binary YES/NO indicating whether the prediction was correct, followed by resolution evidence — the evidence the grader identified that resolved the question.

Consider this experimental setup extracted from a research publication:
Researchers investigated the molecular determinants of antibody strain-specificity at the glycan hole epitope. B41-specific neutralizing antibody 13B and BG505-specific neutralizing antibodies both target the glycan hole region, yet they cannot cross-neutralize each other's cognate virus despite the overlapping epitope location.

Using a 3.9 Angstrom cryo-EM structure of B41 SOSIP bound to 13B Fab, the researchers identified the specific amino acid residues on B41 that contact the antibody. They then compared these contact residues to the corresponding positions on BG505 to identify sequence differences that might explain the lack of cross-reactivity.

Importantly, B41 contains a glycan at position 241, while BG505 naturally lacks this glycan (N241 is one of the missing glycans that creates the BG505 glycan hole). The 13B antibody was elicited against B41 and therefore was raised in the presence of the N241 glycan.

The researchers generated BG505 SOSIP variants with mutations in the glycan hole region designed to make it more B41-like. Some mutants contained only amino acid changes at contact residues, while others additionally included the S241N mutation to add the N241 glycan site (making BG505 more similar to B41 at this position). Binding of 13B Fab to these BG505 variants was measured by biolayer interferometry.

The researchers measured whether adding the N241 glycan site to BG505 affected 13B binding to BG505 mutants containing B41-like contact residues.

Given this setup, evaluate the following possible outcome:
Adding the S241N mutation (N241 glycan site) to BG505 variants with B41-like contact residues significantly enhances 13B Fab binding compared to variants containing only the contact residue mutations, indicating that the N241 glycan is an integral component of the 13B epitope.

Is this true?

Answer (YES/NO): NO